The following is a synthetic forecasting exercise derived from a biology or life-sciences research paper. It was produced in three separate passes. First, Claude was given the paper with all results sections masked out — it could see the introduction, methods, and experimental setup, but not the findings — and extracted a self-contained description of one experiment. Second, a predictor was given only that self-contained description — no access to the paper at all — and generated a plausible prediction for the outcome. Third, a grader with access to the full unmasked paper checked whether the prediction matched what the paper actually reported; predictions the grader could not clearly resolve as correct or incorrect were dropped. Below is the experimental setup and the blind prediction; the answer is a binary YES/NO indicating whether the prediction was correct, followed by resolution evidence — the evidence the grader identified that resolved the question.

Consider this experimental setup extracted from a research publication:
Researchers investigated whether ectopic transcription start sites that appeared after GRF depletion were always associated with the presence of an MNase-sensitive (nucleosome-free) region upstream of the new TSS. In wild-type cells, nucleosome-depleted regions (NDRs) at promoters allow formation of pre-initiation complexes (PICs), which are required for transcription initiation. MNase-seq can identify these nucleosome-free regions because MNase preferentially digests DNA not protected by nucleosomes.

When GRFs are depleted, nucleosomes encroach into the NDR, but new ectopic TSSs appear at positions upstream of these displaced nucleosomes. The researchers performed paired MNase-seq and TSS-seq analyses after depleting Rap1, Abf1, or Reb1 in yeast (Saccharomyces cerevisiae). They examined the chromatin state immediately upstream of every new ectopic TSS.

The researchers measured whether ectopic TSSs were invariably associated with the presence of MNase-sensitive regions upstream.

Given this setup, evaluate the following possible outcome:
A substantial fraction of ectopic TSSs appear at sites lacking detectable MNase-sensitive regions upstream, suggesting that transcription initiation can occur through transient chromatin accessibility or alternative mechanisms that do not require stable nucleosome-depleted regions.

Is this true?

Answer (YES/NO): NO